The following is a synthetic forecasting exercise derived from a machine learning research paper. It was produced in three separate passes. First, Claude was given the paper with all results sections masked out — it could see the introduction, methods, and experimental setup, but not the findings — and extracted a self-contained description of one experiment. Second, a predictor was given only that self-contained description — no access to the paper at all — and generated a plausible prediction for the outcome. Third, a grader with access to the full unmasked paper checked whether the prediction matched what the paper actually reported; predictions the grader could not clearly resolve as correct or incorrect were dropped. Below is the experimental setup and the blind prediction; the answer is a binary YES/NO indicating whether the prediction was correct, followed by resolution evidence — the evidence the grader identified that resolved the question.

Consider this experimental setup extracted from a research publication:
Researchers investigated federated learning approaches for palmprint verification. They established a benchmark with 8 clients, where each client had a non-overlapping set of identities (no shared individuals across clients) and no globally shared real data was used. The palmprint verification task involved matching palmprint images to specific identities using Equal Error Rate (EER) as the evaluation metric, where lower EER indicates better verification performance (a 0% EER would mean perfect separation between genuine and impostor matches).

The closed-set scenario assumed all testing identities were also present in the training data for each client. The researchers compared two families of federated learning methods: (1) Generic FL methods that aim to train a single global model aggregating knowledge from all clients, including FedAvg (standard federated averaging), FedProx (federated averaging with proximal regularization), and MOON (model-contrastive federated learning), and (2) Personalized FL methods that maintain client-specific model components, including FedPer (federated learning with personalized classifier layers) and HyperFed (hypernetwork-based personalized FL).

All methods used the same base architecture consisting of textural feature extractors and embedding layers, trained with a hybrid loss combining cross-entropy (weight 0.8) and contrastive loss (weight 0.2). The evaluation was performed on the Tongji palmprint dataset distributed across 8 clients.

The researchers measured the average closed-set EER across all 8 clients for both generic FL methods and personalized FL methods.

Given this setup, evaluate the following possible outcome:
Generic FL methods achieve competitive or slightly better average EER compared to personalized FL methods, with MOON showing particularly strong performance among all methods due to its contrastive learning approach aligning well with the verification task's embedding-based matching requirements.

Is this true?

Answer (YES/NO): NO